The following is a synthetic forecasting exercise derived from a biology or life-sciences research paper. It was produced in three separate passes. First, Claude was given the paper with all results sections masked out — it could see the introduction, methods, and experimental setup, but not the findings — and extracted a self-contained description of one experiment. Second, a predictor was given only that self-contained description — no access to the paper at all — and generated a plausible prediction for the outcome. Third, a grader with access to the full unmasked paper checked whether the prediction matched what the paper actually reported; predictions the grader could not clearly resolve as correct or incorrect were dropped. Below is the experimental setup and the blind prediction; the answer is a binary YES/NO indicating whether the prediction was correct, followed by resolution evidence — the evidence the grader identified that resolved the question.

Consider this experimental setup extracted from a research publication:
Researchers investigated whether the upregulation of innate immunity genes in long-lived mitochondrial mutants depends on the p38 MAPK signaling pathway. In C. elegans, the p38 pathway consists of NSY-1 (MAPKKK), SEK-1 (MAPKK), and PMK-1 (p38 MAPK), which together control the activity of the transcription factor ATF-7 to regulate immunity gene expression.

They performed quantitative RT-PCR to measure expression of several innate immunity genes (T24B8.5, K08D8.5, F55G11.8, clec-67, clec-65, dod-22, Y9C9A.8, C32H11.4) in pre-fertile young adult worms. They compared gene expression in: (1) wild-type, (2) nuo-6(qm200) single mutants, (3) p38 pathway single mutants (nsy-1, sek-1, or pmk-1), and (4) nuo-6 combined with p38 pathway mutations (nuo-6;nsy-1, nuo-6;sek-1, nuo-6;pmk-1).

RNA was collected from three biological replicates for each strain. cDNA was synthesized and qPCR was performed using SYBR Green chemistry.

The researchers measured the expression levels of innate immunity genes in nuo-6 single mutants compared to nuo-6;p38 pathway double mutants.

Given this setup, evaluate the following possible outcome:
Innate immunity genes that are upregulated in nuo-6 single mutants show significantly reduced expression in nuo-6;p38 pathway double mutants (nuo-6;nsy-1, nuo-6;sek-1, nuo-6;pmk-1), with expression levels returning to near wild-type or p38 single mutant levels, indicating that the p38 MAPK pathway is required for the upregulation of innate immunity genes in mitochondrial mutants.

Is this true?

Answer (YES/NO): YES